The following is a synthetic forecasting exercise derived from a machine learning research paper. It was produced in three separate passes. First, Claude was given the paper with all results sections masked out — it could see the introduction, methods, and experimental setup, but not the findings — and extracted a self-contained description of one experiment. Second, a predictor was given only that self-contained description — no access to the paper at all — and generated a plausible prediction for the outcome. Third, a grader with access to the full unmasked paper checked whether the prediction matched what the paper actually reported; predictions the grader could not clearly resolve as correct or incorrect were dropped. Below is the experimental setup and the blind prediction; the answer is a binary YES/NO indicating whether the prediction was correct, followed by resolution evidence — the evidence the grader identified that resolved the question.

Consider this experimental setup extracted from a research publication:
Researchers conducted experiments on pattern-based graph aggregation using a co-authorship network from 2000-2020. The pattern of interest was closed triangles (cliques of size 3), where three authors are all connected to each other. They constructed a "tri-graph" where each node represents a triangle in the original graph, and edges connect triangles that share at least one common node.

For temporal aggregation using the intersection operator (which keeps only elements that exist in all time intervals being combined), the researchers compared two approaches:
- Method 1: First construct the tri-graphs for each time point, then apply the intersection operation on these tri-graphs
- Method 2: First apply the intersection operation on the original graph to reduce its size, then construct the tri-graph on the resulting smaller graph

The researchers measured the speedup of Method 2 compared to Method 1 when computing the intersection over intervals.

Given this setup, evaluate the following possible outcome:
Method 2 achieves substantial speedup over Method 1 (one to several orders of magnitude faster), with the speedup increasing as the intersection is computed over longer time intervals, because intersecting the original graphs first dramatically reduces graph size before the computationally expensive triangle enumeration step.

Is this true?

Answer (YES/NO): NO